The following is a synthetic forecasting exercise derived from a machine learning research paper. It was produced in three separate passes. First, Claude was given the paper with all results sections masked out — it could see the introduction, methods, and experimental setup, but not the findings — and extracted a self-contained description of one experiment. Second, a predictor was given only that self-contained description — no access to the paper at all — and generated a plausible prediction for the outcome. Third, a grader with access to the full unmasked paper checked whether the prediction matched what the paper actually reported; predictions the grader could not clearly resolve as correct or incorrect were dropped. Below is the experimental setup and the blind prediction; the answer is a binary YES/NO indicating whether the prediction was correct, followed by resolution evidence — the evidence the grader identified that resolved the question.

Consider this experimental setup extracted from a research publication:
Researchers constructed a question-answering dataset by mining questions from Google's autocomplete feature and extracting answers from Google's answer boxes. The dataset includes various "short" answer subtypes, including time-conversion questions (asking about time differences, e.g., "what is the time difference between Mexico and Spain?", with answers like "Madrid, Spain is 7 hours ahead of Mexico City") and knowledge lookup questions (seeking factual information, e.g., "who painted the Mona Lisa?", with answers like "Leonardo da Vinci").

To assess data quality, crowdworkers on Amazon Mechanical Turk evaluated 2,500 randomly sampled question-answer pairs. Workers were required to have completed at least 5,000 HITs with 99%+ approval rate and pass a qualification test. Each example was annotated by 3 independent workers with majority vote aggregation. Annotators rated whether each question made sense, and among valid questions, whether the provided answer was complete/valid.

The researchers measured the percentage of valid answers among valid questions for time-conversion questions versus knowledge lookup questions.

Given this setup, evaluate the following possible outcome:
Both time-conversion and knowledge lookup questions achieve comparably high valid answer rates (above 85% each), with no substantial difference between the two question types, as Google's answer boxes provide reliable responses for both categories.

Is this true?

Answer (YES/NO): NO